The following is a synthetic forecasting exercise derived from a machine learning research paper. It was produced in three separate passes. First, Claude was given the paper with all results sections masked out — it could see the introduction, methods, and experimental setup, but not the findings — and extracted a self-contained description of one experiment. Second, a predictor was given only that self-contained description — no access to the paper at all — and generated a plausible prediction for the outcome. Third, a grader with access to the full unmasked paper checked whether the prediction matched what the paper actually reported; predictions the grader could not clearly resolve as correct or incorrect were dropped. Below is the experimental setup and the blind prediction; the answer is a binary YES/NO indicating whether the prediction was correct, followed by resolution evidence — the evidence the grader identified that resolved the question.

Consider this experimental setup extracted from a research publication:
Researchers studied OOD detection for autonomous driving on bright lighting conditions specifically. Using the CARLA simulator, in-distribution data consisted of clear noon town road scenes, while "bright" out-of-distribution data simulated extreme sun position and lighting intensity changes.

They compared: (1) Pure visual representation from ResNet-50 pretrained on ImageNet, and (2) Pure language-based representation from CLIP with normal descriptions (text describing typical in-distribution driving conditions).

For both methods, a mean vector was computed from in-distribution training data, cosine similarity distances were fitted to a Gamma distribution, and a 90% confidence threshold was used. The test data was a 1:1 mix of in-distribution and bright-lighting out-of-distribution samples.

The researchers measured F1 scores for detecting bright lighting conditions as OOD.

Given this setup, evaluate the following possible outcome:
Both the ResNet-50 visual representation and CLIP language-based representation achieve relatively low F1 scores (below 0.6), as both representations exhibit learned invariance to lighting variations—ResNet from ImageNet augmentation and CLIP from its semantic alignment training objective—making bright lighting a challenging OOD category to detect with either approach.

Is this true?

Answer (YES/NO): NO